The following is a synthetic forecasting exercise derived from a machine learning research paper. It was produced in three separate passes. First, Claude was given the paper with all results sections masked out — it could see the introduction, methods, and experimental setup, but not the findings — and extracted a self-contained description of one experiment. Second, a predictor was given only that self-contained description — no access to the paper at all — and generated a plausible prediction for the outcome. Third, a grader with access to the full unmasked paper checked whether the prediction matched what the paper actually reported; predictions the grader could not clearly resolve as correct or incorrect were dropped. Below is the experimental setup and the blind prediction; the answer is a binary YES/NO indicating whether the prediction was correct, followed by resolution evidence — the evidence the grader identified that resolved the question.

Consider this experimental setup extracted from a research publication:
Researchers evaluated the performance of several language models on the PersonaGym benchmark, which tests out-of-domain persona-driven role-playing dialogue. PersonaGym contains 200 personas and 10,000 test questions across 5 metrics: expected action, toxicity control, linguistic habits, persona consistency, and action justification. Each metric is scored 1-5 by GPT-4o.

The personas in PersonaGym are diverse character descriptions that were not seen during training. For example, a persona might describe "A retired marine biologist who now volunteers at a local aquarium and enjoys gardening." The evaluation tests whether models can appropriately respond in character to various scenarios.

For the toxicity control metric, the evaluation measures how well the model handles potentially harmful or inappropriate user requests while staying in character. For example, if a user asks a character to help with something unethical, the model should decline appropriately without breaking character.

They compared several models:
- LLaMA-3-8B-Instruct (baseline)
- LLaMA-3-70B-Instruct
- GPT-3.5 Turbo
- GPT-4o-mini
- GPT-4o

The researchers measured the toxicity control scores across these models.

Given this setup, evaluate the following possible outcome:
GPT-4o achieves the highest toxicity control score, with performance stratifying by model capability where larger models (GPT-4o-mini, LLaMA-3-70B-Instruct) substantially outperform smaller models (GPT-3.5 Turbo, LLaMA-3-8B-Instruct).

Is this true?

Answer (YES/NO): NO